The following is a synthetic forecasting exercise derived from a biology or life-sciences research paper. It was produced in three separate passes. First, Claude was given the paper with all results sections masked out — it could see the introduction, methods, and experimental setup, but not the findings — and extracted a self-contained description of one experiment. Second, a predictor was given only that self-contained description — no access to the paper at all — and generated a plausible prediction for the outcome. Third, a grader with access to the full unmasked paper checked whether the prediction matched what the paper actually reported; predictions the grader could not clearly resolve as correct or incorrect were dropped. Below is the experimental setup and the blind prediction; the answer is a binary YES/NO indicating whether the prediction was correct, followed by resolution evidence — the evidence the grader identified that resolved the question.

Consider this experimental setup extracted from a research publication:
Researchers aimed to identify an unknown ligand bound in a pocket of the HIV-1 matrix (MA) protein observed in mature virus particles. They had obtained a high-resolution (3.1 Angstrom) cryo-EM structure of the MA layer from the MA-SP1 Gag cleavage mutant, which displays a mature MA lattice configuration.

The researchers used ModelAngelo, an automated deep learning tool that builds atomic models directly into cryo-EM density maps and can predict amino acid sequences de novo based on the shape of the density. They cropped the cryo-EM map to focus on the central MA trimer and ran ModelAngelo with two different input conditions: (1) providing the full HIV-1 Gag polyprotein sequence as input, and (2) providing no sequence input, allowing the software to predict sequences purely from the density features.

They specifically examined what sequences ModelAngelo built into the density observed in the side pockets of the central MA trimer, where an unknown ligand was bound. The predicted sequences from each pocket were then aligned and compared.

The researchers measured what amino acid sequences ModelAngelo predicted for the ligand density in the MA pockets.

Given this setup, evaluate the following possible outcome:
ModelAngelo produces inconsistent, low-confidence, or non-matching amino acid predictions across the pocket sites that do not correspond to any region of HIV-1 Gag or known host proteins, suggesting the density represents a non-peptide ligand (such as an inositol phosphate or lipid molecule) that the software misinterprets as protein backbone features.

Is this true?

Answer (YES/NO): NO